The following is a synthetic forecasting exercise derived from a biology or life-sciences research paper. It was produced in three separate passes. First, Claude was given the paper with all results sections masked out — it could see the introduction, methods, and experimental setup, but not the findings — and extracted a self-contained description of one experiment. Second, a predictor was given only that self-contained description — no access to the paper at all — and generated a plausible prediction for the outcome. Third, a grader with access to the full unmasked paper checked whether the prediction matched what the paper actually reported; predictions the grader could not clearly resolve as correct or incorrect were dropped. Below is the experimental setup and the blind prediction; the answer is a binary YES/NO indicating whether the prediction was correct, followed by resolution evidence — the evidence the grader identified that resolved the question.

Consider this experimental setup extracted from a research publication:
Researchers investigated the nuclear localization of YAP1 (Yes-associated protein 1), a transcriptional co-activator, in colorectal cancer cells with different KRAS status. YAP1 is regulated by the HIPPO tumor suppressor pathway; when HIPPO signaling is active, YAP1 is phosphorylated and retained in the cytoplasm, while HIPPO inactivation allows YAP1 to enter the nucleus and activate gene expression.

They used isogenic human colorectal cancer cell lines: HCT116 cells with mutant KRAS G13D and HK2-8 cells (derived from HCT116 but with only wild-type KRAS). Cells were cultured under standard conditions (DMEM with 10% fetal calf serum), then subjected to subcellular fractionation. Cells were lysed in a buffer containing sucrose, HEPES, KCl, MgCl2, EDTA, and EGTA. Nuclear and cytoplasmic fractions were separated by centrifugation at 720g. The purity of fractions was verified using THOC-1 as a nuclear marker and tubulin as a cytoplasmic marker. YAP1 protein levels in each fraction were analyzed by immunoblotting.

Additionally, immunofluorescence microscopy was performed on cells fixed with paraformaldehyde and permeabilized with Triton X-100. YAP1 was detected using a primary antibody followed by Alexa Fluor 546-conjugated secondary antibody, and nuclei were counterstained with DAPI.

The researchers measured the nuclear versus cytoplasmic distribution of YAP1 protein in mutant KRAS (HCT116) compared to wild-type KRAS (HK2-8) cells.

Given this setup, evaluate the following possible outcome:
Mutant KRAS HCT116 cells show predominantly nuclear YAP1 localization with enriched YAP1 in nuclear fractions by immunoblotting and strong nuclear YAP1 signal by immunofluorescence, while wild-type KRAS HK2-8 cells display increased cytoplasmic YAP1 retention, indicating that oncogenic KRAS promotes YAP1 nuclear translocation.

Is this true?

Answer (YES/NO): YES